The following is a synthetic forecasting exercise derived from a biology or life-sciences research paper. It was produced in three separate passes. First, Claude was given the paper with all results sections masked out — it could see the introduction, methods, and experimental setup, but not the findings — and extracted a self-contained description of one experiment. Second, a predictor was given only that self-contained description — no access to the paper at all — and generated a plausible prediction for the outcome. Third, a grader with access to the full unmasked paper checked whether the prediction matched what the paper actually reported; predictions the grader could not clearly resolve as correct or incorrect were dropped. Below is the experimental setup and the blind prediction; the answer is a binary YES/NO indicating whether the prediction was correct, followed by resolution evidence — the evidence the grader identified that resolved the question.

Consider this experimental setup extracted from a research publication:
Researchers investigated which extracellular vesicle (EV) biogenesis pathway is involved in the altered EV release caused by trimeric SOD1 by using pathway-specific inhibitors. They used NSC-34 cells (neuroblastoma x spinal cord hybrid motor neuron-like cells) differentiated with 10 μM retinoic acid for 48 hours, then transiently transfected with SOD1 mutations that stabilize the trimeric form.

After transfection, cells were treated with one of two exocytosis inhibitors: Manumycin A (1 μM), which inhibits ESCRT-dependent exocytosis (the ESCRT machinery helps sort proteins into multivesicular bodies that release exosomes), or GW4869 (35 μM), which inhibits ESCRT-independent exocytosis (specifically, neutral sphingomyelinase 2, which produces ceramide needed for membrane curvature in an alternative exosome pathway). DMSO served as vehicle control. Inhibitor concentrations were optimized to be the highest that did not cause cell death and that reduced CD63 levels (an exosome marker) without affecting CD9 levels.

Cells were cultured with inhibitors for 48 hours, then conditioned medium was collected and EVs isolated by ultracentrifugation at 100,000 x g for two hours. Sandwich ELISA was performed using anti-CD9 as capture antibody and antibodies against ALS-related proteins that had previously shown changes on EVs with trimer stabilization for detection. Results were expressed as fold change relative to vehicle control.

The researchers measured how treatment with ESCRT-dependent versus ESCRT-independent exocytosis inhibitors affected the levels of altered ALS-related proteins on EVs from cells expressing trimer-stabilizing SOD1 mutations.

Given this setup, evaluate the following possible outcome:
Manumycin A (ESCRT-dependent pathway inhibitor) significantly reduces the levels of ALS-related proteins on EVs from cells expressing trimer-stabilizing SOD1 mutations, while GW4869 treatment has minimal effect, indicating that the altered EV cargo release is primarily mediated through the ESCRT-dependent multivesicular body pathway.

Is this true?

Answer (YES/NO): NO